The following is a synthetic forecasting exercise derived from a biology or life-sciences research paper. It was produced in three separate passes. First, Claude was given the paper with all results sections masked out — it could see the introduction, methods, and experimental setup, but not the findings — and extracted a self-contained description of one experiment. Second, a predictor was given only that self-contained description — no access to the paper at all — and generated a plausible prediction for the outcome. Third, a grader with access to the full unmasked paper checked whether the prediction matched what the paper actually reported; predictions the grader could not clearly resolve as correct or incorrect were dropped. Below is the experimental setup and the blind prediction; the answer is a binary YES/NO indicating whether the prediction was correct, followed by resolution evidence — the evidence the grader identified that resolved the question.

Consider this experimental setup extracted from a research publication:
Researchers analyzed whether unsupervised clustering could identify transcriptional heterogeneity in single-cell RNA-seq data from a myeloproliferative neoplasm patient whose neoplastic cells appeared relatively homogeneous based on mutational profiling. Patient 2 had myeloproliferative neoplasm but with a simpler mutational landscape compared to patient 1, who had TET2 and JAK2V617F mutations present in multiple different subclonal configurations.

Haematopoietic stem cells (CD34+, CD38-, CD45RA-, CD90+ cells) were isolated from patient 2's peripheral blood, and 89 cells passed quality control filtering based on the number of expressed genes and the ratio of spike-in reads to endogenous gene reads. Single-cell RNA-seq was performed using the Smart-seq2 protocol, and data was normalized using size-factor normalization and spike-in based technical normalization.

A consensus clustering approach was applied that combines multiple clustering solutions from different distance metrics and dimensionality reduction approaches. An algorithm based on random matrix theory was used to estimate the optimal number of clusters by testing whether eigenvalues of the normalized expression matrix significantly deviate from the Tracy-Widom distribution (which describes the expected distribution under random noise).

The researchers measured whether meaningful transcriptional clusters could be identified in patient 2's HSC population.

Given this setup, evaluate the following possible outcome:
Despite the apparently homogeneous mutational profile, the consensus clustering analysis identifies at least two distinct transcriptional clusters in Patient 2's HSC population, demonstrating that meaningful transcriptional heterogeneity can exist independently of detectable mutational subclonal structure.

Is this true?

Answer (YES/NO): NO